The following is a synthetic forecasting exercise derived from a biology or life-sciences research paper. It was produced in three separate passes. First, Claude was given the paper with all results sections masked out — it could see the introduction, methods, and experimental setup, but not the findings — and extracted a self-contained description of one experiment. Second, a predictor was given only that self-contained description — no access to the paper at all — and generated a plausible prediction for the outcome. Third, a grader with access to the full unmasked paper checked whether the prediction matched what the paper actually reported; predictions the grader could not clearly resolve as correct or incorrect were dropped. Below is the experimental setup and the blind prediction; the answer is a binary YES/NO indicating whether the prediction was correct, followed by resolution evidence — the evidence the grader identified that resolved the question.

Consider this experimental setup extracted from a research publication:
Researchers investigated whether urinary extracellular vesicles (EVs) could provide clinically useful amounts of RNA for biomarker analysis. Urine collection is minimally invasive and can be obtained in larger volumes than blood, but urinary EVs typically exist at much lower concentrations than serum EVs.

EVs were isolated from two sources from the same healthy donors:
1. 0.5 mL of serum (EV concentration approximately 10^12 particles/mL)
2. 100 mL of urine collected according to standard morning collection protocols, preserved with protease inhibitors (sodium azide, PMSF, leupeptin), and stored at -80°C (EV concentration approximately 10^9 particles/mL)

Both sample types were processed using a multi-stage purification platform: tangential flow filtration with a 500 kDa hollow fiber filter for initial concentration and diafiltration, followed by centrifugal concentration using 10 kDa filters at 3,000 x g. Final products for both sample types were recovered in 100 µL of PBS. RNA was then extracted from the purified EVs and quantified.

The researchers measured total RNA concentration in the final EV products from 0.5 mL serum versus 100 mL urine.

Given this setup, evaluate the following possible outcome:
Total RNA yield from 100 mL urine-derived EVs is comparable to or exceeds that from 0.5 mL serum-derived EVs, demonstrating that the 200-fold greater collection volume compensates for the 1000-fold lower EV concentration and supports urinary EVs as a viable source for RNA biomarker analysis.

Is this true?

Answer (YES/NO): YES